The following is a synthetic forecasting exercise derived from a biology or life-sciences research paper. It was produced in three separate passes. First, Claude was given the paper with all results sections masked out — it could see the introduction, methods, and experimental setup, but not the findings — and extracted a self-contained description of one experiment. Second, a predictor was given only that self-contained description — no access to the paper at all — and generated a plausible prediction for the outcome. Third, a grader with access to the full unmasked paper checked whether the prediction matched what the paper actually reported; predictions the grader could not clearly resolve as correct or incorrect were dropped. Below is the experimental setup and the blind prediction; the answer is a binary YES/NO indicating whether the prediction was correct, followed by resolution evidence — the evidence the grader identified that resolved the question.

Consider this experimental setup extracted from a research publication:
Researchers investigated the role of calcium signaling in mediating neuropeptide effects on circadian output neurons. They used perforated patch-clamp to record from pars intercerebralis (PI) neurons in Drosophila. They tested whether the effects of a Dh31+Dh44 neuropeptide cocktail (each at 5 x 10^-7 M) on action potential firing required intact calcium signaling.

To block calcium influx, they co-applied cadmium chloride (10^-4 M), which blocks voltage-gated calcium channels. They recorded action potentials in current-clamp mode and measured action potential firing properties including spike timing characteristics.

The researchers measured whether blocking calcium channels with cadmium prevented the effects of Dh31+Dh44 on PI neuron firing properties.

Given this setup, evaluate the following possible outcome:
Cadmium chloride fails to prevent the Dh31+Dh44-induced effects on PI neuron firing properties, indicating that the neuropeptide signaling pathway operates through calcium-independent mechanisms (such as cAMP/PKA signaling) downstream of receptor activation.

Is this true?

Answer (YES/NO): NO